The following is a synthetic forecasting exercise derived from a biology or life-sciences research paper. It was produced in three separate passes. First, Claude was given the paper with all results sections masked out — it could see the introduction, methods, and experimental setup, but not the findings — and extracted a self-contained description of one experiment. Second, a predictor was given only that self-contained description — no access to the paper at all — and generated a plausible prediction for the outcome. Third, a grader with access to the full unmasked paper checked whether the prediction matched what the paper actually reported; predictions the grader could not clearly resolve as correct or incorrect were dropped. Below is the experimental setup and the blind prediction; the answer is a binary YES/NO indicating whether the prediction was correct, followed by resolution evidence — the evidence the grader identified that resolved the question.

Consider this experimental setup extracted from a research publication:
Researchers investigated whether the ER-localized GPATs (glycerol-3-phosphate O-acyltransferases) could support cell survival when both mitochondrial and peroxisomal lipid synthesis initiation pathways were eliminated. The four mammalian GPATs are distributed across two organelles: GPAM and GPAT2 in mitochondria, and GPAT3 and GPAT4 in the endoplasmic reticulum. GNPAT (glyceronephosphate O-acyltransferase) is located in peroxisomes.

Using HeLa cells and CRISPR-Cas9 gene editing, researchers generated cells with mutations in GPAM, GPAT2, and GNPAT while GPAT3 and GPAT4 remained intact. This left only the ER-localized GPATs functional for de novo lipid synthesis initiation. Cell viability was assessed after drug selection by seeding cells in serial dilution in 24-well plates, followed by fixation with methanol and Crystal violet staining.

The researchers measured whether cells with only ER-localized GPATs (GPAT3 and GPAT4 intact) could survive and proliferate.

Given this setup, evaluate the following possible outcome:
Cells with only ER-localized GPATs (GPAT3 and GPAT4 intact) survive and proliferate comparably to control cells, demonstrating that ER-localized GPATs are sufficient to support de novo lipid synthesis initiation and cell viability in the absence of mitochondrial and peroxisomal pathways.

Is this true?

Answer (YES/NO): YES